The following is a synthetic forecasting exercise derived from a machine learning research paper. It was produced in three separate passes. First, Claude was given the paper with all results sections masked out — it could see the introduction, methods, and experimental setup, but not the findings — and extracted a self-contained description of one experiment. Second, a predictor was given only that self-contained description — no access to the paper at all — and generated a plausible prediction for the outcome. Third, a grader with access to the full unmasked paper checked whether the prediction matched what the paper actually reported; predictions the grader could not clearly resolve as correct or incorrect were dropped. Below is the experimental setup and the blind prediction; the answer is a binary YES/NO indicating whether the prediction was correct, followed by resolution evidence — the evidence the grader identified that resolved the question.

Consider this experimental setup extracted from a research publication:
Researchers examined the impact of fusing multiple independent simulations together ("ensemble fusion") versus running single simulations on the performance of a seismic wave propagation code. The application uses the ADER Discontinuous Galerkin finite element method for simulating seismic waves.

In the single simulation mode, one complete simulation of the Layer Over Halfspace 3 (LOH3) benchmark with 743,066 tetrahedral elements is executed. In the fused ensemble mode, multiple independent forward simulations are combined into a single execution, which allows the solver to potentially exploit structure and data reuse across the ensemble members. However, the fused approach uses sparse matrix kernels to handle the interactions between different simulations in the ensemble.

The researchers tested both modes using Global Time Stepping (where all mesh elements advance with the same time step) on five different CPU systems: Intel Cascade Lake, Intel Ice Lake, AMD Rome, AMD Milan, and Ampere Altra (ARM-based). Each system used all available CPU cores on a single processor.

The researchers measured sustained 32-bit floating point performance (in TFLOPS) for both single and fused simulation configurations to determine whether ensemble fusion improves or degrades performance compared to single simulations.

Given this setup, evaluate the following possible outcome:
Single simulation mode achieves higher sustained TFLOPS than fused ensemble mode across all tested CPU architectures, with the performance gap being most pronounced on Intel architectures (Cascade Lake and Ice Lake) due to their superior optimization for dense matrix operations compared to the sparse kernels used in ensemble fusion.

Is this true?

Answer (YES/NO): NO